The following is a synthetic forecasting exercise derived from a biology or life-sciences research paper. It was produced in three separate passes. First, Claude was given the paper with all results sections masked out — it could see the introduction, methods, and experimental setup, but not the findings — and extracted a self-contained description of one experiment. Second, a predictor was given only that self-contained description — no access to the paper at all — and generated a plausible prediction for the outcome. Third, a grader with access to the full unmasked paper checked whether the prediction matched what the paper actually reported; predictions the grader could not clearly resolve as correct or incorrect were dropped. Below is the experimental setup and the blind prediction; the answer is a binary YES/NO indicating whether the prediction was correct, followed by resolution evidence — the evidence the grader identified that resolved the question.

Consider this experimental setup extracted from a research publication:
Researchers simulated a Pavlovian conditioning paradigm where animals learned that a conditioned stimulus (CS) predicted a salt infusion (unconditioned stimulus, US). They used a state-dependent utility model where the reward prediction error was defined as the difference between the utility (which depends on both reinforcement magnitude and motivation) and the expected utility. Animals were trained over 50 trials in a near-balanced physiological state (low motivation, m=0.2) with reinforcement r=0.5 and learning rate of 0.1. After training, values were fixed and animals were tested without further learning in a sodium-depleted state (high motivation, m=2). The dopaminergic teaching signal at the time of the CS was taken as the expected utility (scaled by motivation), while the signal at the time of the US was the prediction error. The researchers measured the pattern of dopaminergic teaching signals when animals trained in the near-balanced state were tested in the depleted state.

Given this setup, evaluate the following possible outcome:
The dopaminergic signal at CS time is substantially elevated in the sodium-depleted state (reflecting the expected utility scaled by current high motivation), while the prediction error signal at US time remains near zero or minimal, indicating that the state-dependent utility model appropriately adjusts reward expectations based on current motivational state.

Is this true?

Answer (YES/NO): NO